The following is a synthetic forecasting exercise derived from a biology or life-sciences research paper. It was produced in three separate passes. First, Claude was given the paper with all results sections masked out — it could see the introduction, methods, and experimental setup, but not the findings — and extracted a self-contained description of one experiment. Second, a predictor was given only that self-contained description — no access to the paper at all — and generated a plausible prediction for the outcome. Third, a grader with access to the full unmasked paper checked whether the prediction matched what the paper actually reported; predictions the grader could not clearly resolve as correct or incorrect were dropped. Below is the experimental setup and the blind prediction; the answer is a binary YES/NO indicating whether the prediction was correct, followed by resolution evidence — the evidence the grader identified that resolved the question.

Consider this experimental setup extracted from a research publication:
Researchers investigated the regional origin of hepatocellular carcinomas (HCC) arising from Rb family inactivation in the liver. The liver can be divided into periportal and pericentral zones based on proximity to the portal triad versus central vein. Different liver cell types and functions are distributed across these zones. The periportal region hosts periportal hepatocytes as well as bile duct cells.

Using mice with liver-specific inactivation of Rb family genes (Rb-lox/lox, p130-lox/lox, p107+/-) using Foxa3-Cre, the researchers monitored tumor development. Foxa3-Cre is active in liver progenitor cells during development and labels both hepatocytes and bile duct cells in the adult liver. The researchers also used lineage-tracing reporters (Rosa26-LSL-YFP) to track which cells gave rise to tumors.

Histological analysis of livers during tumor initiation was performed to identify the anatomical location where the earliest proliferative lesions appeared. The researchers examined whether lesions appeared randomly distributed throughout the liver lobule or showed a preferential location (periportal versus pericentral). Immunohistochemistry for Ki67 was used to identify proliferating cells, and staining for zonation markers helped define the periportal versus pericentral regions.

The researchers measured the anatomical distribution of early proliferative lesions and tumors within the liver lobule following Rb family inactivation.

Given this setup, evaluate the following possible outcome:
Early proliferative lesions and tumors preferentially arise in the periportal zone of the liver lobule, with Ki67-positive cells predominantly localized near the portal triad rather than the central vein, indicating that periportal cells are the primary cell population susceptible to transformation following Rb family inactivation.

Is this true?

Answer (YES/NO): YES